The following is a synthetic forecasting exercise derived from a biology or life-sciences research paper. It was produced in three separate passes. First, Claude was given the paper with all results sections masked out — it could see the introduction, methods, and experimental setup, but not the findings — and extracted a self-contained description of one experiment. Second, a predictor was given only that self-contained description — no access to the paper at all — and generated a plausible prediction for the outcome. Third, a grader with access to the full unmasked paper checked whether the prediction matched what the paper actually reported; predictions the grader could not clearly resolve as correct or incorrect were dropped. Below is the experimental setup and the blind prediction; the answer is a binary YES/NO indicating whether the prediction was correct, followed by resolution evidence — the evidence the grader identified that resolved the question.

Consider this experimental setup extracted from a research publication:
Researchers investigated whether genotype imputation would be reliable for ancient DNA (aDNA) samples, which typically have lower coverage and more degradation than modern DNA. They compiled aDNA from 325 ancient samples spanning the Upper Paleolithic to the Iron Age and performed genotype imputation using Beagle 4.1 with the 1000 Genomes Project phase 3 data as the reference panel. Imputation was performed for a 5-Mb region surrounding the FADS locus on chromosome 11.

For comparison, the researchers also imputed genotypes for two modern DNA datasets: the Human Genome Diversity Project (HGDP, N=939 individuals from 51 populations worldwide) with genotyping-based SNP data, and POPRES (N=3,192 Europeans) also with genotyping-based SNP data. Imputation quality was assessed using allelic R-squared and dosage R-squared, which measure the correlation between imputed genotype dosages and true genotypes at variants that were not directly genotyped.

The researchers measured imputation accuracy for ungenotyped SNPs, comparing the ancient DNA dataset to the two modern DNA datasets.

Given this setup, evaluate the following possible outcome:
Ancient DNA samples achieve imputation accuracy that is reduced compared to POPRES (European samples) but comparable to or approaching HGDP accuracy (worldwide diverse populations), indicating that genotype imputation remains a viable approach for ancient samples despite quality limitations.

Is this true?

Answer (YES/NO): NO